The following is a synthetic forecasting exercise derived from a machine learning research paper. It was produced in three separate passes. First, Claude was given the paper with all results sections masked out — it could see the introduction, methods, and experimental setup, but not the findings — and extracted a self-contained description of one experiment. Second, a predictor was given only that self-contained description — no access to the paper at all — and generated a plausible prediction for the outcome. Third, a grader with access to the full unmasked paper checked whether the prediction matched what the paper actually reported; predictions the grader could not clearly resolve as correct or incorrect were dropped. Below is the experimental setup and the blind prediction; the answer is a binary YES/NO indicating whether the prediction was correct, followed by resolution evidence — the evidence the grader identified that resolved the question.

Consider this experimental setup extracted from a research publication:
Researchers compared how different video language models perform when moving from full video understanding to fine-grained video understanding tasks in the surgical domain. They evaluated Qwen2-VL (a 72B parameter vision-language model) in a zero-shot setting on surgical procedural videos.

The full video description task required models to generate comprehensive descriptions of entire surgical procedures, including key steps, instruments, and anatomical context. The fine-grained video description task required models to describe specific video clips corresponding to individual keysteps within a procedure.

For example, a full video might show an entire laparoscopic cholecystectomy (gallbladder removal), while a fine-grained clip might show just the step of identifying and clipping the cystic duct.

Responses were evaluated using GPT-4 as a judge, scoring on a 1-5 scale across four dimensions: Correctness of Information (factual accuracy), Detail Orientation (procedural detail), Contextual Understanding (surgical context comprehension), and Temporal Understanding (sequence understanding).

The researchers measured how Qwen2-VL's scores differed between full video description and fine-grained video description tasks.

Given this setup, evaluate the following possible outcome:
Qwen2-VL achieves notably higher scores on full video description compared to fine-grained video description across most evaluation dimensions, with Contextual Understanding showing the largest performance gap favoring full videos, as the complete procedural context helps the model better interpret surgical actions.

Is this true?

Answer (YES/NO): NO